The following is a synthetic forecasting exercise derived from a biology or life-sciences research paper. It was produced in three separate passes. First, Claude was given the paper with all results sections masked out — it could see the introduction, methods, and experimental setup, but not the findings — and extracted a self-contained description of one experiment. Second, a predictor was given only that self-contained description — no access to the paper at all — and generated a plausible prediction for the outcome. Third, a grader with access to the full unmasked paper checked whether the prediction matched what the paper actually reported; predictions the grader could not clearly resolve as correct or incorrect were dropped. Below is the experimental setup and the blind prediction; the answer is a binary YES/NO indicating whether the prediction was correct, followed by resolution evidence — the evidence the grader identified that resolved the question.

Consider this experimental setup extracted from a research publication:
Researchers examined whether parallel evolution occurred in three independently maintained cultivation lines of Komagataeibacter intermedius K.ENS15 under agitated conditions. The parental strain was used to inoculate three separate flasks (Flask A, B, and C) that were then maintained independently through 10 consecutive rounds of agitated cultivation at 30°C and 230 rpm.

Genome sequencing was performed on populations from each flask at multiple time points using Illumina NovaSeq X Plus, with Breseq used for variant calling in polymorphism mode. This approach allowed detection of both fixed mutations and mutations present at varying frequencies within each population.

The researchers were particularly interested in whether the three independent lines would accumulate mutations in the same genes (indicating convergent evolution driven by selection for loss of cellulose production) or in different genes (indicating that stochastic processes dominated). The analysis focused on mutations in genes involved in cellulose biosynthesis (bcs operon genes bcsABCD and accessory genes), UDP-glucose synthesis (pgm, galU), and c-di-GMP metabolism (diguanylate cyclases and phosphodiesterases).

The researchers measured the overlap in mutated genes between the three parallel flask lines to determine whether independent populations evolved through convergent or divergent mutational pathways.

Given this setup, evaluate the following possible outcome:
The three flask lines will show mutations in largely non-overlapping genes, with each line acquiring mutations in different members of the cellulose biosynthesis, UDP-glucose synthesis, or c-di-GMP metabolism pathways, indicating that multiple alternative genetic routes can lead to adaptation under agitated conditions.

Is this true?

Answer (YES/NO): NO